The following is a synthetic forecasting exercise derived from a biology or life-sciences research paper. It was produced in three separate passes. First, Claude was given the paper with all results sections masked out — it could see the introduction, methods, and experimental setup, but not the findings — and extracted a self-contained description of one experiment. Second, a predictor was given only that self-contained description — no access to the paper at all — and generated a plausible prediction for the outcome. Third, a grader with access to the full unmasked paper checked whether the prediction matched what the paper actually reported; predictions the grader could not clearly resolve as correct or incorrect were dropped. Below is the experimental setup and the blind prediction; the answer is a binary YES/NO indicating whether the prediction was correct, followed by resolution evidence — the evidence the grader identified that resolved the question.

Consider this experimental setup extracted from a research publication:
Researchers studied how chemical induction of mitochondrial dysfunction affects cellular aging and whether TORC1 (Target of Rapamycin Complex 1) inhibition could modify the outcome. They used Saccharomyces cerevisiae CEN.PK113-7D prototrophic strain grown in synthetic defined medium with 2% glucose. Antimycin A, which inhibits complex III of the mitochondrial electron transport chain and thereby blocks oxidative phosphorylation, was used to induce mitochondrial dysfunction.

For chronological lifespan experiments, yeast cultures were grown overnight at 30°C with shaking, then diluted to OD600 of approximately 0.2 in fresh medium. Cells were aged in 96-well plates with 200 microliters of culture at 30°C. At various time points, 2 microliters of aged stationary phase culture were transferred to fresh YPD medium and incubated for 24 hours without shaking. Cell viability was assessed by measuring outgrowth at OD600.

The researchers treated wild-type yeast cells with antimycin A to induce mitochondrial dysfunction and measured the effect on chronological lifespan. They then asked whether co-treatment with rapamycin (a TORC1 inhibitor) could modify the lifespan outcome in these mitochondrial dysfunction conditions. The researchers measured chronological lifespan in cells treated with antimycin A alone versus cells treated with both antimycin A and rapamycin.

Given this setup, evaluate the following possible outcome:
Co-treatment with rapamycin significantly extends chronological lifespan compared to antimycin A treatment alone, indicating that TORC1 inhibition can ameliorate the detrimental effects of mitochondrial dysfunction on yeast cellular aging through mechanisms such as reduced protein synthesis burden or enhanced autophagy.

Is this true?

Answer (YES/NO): YES